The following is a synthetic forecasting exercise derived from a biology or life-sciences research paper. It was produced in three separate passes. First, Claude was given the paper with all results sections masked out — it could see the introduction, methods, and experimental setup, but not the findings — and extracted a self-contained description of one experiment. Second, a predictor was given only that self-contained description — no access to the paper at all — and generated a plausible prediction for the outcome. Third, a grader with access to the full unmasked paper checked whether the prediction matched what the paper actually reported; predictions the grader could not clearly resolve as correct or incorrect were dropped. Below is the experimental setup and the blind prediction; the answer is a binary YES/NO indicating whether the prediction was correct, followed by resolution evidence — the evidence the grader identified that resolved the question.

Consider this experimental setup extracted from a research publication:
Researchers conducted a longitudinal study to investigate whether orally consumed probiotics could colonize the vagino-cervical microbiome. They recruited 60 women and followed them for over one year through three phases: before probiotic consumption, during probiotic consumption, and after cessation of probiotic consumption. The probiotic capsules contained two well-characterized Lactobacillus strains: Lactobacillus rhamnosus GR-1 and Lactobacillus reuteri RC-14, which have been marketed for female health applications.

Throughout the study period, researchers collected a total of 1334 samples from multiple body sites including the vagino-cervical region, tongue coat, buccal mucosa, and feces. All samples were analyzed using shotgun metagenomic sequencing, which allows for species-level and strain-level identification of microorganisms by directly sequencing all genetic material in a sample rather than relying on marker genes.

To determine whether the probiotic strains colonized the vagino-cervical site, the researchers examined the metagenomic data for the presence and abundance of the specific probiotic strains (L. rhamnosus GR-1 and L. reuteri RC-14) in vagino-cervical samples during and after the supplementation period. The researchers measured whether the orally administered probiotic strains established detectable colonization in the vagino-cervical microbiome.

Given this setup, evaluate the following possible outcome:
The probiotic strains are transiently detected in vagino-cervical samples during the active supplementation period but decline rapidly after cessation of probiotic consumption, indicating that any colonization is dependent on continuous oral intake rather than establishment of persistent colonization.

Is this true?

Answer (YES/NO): NO